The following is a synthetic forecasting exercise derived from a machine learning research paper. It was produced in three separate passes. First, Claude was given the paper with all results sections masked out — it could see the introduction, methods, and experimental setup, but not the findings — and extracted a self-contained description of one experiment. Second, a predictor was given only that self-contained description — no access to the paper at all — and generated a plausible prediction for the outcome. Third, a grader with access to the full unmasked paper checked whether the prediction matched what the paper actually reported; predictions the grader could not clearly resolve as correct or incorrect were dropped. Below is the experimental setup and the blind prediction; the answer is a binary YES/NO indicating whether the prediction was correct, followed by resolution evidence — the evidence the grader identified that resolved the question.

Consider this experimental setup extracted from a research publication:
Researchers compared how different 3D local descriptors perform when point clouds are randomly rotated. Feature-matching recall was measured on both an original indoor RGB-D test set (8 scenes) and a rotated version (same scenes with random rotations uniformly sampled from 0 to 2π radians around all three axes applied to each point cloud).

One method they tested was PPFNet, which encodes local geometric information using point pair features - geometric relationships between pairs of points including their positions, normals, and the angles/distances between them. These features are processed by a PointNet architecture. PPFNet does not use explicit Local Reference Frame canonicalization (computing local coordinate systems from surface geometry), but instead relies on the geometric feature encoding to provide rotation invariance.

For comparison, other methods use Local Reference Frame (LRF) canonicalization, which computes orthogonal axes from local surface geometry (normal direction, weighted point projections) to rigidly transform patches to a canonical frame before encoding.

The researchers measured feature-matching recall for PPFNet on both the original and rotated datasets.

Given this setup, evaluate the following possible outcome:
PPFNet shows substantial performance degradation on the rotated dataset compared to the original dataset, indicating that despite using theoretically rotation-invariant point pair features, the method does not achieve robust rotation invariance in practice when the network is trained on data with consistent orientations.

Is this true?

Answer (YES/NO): YES